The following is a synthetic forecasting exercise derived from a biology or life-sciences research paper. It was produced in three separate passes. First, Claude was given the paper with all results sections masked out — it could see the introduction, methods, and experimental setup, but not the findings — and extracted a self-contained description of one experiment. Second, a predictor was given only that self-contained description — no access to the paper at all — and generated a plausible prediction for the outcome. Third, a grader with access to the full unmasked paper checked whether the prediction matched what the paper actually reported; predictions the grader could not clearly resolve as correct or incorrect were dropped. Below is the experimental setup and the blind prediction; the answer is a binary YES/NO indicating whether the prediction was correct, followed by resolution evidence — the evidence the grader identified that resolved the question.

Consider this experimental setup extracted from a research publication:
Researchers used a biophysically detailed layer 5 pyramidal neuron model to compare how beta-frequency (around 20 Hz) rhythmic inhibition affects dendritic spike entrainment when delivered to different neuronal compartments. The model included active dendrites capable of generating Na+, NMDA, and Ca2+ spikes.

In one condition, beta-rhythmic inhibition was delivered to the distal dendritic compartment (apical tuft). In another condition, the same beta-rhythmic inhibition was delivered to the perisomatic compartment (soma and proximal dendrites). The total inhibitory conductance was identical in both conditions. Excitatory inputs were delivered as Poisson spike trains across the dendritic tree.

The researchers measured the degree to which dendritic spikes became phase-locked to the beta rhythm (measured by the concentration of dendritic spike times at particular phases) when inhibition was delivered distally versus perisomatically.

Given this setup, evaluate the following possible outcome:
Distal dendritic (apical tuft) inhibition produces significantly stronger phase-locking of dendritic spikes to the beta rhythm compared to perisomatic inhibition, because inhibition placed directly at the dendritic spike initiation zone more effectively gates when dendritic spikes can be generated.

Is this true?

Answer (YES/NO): YES